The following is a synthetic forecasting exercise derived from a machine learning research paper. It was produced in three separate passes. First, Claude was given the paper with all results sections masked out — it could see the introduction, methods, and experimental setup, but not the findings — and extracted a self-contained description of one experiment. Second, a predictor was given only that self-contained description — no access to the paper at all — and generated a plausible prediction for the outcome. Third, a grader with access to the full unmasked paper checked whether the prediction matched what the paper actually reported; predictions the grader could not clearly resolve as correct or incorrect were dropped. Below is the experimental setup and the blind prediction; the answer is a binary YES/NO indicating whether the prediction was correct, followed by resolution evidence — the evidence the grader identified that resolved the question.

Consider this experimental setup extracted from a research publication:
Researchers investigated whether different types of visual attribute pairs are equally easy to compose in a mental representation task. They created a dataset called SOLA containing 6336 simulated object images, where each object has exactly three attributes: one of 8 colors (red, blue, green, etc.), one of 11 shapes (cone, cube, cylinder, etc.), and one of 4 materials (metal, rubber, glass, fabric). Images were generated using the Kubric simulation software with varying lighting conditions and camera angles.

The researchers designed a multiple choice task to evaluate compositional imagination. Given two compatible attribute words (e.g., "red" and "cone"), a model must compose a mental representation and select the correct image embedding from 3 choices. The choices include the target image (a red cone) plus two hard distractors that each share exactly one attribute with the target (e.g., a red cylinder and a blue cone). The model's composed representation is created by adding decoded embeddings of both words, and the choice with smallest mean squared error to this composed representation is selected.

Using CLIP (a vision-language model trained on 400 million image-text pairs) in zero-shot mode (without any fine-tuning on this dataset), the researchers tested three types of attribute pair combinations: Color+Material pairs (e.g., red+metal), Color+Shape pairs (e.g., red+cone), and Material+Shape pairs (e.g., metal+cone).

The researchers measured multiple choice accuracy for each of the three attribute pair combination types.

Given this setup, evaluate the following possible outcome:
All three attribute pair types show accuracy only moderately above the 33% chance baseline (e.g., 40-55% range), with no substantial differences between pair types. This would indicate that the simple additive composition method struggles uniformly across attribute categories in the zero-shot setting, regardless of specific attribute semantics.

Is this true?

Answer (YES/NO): NO